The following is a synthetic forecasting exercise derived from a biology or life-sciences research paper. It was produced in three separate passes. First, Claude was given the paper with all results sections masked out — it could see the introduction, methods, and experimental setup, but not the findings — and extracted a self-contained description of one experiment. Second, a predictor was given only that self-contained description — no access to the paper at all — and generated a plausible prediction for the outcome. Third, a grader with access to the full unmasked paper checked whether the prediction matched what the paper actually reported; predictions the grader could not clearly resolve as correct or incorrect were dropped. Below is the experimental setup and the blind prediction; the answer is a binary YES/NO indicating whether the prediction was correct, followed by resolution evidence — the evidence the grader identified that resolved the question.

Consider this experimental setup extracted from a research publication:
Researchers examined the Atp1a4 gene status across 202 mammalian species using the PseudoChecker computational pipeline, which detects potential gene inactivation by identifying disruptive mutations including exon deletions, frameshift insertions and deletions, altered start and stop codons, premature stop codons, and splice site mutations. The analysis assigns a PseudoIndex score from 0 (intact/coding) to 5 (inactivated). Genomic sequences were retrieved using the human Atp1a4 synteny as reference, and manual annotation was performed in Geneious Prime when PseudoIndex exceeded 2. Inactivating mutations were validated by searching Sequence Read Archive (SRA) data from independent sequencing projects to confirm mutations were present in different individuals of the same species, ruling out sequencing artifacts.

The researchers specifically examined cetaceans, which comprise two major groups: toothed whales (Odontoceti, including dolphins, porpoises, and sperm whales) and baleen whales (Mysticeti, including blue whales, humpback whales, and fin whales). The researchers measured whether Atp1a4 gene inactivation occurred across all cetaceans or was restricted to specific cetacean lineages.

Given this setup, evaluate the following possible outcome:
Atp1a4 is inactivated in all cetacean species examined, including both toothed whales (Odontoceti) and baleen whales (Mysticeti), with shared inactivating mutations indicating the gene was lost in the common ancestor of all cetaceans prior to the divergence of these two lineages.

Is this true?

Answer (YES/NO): NO